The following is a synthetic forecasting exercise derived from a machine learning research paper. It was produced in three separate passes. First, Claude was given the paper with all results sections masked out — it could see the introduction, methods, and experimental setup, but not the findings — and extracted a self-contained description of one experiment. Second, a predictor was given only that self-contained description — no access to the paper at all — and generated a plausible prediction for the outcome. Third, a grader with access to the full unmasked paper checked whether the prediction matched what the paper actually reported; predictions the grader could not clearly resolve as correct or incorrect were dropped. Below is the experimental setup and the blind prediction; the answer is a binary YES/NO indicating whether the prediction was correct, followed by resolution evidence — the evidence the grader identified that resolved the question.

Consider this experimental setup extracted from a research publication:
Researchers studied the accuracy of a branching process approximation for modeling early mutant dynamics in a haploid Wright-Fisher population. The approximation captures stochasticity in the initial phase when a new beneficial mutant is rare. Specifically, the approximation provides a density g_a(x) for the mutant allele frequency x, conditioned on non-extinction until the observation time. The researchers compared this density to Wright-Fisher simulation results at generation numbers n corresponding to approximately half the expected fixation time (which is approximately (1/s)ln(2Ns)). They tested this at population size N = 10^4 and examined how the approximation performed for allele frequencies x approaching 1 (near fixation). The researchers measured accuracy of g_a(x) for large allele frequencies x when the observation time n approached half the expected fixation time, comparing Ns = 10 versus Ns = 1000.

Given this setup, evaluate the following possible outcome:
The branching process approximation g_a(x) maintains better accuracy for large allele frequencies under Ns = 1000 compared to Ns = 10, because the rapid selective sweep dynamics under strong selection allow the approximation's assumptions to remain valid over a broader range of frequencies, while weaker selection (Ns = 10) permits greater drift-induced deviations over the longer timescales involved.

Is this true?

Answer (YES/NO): YES